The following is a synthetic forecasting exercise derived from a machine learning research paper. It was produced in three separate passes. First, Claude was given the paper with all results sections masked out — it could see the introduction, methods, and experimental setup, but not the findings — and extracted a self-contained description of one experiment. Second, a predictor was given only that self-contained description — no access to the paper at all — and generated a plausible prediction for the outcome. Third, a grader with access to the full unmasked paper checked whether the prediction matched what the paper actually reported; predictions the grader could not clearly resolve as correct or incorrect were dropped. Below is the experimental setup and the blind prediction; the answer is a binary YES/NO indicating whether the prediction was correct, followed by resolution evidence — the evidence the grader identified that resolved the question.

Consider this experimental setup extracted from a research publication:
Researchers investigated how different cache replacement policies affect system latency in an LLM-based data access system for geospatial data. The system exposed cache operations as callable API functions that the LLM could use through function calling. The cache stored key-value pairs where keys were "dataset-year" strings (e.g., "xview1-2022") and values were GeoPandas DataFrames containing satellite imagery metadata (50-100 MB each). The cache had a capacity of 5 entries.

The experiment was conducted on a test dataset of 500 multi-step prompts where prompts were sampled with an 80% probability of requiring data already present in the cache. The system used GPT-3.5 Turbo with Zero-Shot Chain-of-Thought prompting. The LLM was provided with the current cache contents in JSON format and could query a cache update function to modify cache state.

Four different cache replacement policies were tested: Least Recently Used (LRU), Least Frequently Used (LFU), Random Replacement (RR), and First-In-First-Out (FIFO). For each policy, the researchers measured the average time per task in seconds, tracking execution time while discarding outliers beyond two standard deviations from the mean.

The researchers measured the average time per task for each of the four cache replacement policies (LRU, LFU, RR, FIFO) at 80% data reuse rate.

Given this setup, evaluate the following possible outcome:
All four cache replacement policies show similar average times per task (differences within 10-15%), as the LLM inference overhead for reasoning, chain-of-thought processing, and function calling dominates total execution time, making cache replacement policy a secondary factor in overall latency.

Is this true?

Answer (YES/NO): YES